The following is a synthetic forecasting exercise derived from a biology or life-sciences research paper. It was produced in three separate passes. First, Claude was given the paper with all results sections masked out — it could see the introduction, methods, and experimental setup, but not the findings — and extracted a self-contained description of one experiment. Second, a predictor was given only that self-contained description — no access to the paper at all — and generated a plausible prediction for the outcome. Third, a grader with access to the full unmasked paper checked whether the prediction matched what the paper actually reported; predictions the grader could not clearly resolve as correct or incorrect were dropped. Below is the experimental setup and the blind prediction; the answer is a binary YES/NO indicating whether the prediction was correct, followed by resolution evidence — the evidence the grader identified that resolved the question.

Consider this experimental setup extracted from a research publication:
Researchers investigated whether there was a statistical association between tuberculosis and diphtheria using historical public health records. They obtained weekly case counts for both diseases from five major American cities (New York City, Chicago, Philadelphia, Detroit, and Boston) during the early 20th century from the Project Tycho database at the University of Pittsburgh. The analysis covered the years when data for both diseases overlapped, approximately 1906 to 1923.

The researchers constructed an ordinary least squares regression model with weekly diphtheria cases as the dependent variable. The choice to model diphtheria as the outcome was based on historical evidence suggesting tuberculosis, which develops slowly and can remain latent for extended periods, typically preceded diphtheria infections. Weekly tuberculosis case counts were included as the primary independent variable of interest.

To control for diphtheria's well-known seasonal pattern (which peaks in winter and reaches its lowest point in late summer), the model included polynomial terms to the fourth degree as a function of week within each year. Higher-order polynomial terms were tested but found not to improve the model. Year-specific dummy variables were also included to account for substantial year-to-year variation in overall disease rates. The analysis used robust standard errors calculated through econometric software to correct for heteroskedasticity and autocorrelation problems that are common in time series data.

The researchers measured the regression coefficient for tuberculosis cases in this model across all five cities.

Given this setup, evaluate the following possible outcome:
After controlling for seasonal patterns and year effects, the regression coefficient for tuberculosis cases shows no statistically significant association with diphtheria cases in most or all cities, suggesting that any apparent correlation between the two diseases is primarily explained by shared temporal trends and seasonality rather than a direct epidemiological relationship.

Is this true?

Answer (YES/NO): NO